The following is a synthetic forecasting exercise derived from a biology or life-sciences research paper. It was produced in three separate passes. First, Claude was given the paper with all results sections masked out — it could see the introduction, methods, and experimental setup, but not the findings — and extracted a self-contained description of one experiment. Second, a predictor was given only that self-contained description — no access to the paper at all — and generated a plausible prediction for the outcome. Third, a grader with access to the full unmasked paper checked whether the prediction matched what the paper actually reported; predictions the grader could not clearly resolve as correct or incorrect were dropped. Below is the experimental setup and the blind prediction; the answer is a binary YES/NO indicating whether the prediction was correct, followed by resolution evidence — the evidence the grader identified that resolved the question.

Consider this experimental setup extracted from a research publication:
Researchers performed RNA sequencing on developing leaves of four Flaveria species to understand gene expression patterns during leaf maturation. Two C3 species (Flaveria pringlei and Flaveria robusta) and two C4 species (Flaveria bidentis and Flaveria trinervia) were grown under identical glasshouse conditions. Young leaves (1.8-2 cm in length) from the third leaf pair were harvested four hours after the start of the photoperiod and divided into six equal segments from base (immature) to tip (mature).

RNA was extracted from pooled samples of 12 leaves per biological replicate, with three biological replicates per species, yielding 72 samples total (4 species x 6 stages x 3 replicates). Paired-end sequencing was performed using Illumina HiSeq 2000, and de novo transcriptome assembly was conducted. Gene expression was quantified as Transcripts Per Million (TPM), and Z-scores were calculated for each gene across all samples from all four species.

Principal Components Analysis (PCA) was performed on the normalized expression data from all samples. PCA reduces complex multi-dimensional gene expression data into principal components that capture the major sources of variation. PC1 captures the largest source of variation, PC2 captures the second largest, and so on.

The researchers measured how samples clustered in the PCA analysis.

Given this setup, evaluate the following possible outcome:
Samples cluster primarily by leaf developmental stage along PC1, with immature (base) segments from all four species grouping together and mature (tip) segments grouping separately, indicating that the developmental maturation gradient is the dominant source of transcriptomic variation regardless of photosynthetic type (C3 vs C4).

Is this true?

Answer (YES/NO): YES